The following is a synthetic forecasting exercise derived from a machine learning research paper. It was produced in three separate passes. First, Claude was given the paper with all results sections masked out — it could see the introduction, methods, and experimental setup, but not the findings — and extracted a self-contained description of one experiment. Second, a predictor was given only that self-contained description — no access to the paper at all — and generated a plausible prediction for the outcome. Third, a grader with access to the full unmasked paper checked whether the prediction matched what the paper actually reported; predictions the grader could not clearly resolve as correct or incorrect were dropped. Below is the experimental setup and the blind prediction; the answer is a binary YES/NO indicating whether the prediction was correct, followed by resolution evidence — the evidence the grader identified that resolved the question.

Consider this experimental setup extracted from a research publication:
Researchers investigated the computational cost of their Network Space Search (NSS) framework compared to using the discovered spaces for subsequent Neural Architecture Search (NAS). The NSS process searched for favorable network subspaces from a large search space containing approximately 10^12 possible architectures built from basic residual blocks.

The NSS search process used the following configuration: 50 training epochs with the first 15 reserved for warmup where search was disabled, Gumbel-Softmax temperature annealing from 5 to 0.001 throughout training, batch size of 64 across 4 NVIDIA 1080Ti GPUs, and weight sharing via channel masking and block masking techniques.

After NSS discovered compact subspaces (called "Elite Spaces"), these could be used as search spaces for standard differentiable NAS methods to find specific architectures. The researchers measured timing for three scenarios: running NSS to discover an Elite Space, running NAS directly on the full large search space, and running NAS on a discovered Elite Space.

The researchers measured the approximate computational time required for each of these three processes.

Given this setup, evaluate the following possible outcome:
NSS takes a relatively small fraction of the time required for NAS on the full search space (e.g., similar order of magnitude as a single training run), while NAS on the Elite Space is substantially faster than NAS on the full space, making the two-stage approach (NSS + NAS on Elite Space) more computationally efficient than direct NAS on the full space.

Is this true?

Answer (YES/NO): NO